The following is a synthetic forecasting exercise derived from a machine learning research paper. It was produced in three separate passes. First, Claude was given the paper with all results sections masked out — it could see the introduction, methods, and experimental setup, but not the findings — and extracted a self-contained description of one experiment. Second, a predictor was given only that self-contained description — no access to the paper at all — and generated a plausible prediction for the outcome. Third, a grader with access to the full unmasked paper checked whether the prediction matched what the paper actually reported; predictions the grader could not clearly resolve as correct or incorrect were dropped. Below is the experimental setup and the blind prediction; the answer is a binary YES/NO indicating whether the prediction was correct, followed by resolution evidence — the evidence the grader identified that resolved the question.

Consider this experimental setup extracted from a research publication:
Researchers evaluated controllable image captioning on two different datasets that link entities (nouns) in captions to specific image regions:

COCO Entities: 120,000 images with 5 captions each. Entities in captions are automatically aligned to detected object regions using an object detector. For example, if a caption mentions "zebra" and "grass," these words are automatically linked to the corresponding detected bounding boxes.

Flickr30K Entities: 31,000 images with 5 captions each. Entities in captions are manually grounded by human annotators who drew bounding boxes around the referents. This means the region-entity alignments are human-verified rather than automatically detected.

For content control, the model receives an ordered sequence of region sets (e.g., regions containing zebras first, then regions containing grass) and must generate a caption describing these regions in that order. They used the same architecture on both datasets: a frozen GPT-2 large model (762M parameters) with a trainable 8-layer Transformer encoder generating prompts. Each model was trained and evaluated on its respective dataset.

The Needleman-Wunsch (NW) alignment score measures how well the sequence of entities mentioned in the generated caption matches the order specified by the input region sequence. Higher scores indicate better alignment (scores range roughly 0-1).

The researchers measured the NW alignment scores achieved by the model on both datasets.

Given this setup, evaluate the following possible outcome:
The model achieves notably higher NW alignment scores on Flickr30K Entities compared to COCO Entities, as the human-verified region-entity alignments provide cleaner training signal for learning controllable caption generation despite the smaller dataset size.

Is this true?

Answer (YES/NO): NO